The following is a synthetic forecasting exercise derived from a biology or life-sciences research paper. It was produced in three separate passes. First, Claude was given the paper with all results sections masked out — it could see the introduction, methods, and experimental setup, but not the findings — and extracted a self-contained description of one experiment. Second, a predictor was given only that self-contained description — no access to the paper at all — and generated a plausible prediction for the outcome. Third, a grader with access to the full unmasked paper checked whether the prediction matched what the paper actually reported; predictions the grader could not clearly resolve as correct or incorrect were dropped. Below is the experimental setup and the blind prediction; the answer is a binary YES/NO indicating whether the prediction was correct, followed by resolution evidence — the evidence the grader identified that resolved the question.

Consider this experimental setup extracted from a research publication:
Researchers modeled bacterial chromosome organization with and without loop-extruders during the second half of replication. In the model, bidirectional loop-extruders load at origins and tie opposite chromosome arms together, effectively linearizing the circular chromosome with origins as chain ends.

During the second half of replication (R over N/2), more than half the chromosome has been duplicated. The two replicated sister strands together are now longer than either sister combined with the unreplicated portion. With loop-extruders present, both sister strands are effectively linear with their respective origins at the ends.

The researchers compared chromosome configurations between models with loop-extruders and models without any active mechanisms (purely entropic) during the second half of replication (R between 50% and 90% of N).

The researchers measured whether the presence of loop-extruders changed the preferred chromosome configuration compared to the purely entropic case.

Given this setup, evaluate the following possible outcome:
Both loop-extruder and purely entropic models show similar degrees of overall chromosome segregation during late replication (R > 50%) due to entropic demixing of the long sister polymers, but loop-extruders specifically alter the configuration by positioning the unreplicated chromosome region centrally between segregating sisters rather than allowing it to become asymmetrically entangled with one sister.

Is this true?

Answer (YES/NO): NO